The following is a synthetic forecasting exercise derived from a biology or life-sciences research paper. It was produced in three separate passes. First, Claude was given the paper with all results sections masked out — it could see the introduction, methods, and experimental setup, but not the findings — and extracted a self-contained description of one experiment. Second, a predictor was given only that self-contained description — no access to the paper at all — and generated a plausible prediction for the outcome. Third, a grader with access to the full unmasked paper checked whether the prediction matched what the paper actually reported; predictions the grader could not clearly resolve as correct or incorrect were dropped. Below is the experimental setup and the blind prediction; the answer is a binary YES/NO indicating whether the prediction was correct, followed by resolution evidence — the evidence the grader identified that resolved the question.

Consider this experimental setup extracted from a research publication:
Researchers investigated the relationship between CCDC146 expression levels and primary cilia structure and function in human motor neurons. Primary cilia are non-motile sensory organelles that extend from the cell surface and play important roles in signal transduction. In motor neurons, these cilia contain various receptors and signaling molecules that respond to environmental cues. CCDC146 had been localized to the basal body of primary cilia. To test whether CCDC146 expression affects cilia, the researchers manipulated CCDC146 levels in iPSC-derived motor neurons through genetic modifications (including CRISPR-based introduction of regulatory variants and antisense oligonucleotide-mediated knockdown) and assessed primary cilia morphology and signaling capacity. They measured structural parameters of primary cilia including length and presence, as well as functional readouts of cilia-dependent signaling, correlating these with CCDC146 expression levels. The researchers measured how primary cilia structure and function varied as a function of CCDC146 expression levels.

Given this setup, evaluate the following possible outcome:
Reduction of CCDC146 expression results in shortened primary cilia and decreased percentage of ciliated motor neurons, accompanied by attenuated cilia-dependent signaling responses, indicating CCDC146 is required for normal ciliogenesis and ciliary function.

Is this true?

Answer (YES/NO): NO